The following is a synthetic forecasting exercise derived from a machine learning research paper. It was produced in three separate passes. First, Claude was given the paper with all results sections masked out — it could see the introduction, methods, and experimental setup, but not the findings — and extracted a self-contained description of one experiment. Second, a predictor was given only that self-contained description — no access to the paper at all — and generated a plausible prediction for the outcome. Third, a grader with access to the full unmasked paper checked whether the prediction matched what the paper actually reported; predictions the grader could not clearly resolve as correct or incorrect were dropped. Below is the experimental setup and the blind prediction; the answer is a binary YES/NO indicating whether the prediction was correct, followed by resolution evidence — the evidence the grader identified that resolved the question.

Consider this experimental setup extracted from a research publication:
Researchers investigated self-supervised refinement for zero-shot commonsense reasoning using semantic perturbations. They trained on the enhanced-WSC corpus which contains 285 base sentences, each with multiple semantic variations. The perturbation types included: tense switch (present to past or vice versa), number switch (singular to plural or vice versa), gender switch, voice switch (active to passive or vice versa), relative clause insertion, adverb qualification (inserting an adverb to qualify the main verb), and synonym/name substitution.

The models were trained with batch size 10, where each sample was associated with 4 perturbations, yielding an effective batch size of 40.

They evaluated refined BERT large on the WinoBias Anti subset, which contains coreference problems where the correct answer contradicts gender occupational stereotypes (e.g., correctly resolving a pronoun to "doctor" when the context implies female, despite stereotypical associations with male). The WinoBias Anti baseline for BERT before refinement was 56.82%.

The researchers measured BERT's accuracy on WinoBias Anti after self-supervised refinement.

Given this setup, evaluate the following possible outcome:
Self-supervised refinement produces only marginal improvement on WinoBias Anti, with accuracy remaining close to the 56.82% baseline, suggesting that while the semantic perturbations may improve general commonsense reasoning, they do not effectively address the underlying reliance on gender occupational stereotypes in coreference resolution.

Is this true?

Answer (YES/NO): NO